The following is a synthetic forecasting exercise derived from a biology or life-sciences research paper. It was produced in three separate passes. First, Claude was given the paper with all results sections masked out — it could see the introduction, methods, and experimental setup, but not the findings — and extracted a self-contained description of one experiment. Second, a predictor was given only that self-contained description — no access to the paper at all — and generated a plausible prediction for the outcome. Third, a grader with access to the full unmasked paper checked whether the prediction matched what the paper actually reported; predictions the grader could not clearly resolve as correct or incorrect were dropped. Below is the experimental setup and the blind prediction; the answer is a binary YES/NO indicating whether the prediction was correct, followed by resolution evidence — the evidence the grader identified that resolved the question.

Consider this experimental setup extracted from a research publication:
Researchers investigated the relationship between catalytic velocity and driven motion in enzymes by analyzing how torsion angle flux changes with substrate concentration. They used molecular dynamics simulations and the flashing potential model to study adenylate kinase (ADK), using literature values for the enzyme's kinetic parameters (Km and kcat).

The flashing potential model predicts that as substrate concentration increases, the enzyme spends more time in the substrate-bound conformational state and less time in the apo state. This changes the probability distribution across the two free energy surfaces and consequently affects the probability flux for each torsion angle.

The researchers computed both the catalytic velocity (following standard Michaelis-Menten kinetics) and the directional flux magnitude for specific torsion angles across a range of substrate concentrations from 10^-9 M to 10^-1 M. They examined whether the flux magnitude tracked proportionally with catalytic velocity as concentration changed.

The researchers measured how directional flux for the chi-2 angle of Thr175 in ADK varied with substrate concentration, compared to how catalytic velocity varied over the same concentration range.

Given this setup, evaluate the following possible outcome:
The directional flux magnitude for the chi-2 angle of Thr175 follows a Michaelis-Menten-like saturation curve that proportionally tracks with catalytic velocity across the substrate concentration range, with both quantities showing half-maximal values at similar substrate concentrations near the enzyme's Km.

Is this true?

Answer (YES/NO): YES